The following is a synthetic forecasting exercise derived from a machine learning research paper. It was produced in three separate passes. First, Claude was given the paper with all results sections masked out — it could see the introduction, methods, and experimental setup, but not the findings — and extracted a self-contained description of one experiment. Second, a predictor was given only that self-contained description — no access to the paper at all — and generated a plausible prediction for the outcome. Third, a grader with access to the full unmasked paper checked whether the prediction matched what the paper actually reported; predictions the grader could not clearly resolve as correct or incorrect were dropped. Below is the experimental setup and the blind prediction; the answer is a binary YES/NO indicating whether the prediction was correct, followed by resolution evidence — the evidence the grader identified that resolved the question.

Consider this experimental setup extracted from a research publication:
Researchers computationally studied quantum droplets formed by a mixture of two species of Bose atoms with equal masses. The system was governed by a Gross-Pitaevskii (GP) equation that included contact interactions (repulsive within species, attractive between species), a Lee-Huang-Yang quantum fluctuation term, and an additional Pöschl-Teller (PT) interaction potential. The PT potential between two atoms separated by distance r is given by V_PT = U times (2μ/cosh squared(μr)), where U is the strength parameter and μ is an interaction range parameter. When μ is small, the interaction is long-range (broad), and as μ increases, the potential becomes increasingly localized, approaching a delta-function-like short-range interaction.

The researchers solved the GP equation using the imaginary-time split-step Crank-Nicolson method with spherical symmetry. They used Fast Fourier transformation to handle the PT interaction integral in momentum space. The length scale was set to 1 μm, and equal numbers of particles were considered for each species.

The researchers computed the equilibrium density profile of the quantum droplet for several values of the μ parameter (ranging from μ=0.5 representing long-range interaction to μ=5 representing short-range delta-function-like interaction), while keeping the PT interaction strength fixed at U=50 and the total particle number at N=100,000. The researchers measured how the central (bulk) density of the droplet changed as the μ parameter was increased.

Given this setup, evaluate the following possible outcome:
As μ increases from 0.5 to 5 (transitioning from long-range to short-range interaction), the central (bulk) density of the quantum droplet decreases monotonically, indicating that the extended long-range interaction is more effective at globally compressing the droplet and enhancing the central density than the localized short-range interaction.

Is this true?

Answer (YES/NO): NO